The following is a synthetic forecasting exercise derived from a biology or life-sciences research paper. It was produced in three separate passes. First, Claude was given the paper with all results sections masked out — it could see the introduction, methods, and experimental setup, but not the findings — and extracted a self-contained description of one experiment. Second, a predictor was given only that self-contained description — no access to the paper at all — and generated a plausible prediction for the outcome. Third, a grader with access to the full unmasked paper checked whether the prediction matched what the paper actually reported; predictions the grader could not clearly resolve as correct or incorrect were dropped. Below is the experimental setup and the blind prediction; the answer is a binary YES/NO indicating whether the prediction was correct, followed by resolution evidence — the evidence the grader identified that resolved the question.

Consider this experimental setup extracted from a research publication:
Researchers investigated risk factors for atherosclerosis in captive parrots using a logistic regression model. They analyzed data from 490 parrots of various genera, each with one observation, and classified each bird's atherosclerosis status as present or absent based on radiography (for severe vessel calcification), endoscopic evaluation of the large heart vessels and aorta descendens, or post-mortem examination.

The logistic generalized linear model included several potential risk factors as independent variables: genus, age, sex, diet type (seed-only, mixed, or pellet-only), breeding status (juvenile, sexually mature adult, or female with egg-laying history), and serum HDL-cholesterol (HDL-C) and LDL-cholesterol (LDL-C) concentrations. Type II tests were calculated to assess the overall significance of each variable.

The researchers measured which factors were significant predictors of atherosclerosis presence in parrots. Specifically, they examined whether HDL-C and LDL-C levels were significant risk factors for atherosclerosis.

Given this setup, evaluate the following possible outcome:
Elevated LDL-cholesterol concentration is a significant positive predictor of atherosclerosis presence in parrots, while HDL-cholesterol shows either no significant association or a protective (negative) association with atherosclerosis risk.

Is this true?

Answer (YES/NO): NO